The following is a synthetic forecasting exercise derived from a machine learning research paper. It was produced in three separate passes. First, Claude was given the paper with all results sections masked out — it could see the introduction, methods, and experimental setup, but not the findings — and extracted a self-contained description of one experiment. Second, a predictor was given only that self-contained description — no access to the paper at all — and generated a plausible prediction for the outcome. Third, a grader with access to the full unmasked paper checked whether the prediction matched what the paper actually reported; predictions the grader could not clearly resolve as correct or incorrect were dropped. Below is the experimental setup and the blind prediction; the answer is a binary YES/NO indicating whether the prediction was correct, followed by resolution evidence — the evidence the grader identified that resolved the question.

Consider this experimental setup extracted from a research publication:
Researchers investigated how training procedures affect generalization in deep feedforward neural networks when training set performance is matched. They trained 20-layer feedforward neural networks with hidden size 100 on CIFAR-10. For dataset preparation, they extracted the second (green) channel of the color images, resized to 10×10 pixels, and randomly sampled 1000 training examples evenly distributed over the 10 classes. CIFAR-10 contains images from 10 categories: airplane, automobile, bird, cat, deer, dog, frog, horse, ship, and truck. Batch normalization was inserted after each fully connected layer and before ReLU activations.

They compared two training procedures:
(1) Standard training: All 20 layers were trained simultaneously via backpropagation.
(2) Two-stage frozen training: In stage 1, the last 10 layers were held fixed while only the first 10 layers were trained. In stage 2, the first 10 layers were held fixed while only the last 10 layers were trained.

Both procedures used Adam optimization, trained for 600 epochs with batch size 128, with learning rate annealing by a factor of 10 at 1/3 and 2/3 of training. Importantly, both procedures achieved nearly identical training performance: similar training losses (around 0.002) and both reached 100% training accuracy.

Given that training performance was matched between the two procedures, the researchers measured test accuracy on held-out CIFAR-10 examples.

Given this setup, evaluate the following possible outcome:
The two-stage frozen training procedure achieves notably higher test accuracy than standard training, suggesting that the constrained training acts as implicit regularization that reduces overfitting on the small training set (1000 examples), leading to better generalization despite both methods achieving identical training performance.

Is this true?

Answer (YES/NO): NO